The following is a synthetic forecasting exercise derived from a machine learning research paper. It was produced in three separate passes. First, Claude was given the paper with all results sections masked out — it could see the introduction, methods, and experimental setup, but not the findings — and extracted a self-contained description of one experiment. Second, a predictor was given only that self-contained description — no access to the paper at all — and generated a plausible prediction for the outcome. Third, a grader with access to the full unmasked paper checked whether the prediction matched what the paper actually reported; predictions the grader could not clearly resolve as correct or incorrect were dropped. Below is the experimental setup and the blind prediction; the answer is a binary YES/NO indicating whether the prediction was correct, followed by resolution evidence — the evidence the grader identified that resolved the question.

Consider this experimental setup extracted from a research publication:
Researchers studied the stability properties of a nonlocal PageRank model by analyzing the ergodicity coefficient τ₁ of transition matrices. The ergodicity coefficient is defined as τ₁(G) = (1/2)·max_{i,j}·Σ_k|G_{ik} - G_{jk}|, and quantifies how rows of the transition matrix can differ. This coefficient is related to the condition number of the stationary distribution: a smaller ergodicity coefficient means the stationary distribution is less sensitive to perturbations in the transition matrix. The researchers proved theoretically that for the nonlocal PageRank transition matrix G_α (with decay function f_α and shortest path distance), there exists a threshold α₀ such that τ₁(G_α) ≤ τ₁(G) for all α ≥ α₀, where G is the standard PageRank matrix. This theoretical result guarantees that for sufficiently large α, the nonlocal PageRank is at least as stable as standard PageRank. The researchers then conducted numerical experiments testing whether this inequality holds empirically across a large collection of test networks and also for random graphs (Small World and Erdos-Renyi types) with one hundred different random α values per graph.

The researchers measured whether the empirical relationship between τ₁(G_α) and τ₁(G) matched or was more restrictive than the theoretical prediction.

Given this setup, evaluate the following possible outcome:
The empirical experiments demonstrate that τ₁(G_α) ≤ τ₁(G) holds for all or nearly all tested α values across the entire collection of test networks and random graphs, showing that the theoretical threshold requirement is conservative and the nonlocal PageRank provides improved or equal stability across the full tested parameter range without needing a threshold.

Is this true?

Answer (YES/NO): YES